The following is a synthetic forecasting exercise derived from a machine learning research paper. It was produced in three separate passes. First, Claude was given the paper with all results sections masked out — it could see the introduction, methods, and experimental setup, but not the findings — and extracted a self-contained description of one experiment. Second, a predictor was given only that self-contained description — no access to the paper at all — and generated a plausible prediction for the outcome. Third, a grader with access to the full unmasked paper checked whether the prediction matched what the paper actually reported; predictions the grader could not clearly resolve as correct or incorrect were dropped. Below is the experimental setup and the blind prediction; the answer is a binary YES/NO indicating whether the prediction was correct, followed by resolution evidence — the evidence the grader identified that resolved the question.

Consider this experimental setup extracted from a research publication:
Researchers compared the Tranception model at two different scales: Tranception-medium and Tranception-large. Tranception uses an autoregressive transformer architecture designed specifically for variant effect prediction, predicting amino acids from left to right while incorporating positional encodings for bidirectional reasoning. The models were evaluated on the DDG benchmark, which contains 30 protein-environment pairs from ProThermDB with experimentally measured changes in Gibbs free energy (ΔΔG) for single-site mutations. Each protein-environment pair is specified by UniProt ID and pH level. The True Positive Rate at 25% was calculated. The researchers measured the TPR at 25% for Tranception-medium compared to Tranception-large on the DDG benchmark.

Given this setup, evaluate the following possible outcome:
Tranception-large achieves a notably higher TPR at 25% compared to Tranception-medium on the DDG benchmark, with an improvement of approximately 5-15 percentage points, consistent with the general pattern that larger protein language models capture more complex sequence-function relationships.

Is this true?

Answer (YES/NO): NO